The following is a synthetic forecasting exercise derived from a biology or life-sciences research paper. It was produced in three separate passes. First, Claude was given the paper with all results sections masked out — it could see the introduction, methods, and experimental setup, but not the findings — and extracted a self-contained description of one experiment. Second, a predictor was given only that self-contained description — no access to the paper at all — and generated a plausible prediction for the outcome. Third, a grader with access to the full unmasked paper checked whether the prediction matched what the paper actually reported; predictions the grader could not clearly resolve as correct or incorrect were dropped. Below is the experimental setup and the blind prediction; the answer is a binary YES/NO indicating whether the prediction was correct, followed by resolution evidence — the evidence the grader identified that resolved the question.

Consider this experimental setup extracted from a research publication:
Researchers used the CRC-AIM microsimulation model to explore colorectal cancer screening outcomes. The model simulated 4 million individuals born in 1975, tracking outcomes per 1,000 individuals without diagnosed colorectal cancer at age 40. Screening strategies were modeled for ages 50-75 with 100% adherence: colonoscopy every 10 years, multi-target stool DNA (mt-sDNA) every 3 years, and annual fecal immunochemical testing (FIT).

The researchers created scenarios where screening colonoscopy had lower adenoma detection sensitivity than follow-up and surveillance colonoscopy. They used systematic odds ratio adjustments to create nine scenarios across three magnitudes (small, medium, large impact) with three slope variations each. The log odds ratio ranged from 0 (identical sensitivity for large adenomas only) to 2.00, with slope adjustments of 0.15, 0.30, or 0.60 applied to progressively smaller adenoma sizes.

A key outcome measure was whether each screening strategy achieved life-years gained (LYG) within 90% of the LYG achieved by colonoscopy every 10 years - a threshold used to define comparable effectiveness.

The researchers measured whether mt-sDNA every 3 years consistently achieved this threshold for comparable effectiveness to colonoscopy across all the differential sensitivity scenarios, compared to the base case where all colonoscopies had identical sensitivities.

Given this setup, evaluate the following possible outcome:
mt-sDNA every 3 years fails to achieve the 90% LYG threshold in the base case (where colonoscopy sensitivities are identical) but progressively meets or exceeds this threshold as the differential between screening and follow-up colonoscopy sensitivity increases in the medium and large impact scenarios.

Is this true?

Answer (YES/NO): YES